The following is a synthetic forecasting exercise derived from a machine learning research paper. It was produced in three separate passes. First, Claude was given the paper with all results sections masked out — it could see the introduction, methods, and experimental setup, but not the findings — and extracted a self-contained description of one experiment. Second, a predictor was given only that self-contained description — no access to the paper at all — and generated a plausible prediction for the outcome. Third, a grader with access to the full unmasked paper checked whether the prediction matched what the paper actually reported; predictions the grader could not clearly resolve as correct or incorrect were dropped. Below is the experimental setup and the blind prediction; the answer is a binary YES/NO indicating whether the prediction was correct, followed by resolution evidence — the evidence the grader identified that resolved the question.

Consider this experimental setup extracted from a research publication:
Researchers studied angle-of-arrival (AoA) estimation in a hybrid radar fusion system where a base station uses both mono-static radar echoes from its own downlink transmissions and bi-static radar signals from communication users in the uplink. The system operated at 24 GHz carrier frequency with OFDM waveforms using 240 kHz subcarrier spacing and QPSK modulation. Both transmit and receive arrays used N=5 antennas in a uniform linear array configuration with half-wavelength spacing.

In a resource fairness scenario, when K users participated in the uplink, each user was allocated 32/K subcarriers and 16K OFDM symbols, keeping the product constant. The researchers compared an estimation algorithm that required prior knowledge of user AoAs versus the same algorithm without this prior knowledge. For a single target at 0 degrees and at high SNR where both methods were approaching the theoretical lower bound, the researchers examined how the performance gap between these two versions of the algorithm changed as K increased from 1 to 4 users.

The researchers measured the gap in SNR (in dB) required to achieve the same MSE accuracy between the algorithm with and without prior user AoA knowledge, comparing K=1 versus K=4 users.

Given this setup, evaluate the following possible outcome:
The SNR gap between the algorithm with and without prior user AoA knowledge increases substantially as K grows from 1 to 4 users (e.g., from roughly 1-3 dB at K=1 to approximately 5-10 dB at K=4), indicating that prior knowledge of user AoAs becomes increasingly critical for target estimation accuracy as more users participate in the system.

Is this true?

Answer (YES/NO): NO